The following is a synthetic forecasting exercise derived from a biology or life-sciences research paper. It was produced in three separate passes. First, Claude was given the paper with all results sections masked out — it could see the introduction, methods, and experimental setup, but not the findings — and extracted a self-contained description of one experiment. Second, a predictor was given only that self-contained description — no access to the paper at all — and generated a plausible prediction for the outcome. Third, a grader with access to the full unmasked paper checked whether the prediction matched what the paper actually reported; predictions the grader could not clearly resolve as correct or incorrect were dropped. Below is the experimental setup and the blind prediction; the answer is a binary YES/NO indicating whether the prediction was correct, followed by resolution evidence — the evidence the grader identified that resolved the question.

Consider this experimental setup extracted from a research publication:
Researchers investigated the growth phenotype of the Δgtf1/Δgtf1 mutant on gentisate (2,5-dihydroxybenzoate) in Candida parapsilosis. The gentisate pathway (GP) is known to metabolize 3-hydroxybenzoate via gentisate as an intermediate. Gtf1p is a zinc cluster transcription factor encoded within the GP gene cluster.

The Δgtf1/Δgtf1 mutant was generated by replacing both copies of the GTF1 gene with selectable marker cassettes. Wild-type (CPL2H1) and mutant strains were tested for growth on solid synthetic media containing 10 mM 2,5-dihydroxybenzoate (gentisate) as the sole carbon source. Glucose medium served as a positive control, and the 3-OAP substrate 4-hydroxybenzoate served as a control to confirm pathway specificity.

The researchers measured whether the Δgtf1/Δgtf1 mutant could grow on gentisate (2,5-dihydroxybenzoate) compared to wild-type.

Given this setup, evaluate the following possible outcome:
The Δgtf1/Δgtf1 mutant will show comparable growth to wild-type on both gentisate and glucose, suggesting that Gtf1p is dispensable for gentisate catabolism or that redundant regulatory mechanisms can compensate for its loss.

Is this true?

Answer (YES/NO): NO